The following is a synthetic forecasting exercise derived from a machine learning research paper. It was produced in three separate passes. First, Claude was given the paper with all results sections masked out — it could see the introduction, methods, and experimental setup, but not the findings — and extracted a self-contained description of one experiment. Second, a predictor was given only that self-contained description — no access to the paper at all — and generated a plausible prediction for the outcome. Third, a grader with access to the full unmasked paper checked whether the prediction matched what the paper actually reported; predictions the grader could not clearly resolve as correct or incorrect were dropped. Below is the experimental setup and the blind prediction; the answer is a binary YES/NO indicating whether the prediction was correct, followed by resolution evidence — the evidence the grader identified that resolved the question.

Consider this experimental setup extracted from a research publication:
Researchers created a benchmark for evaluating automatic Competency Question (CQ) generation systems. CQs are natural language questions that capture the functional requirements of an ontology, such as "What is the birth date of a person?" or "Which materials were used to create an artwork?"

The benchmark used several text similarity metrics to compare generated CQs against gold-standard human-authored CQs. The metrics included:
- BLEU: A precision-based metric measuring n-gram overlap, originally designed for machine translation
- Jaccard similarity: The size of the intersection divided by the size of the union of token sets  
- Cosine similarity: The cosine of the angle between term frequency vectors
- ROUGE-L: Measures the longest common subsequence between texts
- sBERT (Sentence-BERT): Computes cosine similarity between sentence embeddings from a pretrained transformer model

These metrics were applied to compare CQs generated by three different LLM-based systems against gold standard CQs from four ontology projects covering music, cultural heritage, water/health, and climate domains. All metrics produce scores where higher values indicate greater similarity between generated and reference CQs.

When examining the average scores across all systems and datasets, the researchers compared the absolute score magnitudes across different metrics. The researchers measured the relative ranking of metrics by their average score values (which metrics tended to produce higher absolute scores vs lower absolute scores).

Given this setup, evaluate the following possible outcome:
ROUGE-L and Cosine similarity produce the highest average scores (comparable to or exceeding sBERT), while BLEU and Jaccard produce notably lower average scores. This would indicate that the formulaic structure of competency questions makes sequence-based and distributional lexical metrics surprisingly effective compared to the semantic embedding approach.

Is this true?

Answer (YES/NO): NO